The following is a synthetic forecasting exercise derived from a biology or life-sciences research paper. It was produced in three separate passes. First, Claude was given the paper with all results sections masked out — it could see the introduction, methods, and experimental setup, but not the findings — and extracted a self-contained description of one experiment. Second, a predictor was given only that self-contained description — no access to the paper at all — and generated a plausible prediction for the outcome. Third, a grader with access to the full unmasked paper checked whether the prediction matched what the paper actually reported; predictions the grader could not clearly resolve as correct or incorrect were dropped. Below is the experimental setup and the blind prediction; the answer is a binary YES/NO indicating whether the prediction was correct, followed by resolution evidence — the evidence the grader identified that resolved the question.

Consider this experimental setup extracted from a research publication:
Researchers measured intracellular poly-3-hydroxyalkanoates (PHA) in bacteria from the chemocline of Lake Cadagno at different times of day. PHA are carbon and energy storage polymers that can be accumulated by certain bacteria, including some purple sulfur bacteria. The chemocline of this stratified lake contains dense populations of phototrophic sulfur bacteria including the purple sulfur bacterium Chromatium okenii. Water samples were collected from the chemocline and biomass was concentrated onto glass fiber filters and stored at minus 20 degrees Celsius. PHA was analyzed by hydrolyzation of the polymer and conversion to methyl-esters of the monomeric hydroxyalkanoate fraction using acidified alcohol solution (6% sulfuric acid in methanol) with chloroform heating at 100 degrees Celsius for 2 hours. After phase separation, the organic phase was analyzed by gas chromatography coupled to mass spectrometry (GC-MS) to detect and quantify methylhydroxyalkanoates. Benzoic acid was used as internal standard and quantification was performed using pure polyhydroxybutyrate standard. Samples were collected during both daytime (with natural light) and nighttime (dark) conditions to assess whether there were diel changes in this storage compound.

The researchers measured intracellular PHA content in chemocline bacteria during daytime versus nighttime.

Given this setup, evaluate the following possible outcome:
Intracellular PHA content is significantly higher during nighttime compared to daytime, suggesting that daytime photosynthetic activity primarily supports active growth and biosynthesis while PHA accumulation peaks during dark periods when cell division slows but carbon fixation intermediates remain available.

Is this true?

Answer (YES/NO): NO